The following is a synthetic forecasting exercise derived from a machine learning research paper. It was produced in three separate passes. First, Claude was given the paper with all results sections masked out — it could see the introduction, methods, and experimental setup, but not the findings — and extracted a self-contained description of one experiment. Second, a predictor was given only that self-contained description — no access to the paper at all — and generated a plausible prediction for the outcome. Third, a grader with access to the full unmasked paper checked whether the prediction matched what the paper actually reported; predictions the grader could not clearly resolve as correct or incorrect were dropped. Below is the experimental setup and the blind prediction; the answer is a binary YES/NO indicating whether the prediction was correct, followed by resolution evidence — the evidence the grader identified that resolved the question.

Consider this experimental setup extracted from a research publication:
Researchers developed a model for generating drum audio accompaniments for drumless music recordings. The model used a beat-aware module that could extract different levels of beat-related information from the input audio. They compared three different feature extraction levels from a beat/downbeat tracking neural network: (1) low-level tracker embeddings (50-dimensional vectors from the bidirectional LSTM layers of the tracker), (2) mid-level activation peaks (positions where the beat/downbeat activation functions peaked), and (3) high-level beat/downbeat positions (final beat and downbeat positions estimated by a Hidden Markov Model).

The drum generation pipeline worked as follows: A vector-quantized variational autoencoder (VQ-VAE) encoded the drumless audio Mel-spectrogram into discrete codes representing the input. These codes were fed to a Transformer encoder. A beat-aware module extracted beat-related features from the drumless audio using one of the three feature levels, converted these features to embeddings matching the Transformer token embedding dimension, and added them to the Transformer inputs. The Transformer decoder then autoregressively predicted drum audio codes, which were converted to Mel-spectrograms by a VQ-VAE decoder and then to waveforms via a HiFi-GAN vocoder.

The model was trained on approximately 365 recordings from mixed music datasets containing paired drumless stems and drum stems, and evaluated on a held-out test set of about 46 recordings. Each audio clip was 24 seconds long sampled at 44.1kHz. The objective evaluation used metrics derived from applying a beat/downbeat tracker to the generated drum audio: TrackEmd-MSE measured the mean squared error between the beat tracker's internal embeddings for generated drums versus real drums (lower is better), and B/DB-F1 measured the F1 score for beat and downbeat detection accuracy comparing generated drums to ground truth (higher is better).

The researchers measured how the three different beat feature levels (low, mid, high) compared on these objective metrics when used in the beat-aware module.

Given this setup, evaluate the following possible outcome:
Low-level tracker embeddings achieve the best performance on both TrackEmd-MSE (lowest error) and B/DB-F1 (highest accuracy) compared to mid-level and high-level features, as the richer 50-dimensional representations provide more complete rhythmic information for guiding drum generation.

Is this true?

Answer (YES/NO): YES